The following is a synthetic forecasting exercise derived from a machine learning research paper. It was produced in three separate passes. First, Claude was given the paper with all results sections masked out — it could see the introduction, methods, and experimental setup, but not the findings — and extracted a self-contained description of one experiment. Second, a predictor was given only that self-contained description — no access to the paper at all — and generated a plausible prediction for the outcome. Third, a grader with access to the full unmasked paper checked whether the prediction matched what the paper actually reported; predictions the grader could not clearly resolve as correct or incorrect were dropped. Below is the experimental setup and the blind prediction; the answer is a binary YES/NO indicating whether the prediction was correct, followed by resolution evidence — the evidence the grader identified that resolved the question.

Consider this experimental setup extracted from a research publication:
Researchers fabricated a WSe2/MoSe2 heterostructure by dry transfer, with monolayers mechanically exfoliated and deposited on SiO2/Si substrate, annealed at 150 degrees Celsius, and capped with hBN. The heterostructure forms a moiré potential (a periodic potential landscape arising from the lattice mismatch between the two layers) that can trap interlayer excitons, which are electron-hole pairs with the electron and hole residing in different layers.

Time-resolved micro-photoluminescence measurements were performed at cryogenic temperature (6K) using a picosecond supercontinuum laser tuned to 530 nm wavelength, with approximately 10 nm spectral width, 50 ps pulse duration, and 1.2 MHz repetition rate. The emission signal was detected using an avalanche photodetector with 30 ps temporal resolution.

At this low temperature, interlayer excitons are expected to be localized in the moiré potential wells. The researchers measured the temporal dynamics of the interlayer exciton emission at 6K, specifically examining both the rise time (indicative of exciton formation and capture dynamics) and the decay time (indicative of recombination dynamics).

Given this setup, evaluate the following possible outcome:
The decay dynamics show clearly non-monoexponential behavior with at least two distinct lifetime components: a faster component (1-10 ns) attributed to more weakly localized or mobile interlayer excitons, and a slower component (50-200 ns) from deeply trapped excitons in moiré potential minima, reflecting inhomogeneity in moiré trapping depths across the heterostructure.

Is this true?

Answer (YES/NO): YES